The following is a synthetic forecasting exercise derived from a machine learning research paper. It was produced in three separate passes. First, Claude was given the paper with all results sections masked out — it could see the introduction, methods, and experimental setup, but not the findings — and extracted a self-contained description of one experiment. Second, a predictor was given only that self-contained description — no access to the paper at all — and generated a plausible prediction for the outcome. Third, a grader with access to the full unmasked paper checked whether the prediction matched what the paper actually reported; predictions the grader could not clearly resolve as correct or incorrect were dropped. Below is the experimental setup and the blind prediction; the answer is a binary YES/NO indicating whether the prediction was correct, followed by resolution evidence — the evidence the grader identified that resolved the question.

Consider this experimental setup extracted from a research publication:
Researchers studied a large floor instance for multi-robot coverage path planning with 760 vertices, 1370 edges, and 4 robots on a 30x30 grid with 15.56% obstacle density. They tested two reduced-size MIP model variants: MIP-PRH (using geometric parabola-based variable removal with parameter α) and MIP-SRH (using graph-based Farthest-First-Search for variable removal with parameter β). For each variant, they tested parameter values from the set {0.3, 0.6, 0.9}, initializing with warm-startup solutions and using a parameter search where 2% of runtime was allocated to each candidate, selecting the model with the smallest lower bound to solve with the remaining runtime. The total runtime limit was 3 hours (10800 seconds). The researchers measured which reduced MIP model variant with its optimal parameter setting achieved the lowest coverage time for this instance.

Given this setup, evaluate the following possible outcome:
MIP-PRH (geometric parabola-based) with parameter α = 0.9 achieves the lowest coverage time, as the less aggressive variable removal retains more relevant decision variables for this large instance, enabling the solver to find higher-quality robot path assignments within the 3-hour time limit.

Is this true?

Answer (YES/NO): NO